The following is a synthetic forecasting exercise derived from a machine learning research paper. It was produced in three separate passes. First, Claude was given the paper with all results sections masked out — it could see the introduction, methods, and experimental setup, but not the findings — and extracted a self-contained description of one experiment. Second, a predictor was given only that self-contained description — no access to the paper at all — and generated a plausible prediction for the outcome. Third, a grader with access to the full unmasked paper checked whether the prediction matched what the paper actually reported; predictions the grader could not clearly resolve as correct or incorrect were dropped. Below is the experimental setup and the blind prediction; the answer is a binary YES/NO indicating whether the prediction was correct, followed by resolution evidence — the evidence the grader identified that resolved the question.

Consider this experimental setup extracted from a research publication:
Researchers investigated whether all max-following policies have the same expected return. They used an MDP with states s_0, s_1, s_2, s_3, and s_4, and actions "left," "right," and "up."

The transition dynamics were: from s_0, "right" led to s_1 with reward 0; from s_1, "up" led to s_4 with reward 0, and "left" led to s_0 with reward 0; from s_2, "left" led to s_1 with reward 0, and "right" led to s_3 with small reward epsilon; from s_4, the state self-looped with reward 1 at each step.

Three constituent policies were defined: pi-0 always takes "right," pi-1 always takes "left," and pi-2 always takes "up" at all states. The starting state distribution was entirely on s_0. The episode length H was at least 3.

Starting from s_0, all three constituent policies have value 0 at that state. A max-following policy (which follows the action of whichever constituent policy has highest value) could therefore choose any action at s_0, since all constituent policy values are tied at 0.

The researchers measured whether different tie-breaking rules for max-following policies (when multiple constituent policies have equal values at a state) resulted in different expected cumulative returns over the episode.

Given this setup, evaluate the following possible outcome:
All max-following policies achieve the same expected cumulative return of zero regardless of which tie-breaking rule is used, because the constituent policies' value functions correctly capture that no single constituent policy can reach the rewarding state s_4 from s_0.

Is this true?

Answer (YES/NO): NO